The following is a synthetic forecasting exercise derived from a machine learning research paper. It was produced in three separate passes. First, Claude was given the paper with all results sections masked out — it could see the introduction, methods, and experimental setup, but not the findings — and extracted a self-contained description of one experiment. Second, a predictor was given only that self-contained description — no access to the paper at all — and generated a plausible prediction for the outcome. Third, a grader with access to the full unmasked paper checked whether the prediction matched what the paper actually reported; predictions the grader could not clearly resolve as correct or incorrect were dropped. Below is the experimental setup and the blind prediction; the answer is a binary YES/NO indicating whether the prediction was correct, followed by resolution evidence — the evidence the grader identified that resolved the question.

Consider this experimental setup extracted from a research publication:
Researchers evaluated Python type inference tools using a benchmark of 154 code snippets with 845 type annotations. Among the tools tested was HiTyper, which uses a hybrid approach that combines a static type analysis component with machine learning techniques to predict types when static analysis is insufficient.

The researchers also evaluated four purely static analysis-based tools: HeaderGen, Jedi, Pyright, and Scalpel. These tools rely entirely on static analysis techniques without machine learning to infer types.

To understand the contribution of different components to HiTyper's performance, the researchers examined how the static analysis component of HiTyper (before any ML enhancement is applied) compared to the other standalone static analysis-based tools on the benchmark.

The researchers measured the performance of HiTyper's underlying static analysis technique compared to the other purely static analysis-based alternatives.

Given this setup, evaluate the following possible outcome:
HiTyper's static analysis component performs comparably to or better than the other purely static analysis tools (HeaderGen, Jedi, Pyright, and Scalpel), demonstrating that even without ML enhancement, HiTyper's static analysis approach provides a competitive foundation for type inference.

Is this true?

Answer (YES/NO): NO